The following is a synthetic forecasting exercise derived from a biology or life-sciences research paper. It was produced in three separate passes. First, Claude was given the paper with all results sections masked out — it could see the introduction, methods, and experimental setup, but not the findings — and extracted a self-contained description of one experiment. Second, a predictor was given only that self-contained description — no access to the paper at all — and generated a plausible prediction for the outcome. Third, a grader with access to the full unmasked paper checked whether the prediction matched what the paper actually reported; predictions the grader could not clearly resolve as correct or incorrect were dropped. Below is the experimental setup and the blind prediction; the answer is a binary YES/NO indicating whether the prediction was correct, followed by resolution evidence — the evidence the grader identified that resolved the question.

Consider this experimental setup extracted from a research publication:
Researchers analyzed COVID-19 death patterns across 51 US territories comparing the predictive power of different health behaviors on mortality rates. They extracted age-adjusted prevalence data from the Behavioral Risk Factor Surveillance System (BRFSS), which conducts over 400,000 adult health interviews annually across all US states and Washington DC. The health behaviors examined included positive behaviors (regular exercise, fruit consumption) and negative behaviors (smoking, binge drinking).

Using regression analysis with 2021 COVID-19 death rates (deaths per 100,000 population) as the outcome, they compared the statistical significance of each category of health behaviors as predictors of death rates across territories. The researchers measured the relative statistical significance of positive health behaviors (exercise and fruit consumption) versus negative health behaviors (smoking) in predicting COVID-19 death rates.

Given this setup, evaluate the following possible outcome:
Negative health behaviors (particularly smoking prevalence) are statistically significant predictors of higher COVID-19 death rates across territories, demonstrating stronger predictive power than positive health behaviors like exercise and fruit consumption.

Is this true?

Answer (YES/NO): NO